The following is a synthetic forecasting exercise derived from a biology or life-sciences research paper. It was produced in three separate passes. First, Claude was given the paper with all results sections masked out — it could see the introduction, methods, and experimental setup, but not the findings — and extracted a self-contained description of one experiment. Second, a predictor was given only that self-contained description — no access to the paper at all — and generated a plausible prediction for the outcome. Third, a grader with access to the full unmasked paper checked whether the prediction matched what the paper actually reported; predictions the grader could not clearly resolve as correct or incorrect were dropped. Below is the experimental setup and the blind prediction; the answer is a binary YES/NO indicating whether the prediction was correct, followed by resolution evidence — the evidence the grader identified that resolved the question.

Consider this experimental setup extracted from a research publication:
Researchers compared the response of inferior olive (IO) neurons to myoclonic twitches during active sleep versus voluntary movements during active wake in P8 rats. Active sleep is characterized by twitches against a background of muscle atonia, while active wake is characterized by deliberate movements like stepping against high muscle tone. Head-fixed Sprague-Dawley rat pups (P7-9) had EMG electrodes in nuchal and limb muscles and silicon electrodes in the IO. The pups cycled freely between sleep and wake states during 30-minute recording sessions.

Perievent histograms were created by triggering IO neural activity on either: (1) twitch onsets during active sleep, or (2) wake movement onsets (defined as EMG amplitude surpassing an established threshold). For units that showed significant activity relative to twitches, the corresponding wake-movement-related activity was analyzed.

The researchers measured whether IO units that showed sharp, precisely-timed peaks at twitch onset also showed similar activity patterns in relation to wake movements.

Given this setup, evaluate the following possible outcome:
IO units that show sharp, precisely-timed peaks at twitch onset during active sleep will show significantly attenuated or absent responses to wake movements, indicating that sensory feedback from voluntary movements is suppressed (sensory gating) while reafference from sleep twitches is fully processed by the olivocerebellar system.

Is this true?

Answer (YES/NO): NO